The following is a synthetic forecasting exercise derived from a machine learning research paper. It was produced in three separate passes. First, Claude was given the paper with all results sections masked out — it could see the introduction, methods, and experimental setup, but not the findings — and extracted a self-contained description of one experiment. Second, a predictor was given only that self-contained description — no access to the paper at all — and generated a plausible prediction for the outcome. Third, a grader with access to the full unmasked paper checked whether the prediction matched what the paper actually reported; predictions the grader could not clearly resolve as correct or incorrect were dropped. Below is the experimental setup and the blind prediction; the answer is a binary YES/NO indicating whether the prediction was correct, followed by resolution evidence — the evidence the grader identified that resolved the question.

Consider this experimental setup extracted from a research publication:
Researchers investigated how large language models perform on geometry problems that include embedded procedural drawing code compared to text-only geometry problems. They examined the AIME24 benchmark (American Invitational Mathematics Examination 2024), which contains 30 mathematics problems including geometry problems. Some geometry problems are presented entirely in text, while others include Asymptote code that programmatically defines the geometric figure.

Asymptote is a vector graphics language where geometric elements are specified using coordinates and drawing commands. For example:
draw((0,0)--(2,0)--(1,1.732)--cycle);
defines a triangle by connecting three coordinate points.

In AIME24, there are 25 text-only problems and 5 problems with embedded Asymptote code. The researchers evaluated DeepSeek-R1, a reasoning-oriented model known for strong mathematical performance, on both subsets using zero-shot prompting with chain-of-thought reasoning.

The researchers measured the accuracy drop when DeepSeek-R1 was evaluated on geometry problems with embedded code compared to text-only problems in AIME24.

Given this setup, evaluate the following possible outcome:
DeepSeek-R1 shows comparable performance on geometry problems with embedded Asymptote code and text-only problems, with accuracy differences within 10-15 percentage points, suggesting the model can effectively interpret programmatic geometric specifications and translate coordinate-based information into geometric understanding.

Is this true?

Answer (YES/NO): NO